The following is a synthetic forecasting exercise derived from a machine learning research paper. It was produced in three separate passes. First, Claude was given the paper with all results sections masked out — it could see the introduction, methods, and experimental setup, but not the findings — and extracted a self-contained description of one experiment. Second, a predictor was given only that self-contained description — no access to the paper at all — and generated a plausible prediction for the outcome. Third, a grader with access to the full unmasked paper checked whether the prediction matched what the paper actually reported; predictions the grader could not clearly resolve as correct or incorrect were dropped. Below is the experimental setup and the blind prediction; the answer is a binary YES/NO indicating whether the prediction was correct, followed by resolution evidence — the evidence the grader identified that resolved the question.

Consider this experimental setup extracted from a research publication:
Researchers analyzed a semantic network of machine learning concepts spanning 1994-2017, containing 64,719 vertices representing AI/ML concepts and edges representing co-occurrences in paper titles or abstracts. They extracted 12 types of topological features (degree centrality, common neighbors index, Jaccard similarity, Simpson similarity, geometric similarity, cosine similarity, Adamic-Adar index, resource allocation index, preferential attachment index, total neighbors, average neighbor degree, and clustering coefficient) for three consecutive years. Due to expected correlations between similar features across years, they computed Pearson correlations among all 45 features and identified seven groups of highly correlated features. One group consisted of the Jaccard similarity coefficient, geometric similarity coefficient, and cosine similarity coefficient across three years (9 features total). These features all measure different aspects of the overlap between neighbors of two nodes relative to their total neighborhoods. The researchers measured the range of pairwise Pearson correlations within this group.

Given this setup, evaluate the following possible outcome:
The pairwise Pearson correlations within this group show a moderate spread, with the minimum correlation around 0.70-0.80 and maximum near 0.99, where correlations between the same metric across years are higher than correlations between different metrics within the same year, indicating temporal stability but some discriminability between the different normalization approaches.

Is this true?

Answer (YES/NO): NO